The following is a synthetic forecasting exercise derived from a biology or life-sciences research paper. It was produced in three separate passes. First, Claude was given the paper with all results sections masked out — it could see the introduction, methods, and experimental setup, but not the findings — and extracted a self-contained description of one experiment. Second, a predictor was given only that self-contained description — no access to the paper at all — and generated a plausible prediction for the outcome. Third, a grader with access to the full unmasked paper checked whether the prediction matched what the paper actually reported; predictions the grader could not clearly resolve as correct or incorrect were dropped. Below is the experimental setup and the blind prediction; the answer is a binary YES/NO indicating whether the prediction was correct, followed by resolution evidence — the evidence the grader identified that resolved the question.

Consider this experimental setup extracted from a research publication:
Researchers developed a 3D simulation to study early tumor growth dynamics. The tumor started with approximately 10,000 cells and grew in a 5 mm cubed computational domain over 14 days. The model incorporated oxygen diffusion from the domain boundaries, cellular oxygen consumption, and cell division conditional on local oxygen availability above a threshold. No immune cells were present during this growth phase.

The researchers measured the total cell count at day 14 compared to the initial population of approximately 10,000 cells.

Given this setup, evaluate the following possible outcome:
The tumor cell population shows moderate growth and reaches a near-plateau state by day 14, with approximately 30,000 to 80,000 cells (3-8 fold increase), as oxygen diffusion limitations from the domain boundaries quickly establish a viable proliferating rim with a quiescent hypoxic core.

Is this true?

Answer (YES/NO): NO